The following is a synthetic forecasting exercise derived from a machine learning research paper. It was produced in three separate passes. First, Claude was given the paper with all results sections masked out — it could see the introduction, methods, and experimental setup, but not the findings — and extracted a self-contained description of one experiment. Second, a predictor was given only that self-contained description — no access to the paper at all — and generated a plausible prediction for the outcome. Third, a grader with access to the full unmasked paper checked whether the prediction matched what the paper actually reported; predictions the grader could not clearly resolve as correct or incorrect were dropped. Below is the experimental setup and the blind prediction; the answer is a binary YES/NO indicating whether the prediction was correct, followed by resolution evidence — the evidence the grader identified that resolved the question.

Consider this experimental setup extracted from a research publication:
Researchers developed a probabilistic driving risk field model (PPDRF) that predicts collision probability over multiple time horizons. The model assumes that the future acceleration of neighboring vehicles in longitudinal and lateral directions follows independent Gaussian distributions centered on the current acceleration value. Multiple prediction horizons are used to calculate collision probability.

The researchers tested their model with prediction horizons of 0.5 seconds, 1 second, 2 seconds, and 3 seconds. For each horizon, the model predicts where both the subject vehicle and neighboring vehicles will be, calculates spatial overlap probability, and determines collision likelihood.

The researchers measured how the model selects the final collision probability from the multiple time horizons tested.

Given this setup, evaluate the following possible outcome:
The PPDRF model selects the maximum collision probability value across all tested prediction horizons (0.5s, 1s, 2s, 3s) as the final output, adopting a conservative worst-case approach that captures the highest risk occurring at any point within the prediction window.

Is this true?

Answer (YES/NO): YES